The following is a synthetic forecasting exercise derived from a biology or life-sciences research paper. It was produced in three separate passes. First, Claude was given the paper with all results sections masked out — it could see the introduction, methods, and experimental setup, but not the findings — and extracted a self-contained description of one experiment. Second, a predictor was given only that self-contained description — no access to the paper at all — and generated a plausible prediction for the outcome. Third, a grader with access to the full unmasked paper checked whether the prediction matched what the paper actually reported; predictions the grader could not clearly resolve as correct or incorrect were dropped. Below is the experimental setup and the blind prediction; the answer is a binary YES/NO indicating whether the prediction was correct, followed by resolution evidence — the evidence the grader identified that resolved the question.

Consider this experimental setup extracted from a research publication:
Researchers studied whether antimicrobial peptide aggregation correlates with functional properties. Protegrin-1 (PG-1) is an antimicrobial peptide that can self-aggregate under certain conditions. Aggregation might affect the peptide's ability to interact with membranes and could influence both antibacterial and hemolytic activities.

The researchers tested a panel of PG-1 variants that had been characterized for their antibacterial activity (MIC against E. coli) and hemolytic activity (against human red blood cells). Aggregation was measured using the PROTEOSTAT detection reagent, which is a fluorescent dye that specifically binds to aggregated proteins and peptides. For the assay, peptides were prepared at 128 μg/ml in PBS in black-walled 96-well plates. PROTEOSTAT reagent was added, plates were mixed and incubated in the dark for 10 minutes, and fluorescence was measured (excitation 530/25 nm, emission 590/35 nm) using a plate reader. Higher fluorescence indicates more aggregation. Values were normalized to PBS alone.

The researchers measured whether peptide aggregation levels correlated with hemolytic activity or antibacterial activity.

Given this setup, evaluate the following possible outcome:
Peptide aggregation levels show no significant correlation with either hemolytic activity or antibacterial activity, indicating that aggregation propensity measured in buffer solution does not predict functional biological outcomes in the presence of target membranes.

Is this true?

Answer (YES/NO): NO